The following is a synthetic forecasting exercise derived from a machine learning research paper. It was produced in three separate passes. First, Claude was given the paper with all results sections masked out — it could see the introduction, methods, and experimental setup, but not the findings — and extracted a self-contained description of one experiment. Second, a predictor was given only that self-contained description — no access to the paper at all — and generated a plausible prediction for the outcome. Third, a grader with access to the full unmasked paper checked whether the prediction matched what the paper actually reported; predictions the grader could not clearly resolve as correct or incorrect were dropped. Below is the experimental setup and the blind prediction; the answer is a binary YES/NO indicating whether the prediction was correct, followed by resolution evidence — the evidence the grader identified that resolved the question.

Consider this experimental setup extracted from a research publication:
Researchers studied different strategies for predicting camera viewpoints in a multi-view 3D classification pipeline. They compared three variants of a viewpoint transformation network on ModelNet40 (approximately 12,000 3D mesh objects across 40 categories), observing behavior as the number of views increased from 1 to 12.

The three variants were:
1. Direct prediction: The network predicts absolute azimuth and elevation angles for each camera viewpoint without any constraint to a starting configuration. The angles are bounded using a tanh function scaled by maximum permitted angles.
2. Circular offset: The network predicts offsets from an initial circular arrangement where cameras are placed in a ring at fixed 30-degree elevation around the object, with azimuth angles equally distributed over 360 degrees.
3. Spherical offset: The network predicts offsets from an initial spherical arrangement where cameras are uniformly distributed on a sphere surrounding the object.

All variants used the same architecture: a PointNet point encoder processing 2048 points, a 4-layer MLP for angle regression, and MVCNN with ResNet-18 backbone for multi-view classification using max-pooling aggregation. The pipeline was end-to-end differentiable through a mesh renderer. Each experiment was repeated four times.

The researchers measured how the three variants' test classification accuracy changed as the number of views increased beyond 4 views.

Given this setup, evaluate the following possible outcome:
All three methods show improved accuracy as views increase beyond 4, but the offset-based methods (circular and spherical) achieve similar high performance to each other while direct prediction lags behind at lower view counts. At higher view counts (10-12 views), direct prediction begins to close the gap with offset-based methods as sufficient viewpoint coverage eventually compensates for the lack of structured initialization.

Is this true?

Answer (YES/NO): NO